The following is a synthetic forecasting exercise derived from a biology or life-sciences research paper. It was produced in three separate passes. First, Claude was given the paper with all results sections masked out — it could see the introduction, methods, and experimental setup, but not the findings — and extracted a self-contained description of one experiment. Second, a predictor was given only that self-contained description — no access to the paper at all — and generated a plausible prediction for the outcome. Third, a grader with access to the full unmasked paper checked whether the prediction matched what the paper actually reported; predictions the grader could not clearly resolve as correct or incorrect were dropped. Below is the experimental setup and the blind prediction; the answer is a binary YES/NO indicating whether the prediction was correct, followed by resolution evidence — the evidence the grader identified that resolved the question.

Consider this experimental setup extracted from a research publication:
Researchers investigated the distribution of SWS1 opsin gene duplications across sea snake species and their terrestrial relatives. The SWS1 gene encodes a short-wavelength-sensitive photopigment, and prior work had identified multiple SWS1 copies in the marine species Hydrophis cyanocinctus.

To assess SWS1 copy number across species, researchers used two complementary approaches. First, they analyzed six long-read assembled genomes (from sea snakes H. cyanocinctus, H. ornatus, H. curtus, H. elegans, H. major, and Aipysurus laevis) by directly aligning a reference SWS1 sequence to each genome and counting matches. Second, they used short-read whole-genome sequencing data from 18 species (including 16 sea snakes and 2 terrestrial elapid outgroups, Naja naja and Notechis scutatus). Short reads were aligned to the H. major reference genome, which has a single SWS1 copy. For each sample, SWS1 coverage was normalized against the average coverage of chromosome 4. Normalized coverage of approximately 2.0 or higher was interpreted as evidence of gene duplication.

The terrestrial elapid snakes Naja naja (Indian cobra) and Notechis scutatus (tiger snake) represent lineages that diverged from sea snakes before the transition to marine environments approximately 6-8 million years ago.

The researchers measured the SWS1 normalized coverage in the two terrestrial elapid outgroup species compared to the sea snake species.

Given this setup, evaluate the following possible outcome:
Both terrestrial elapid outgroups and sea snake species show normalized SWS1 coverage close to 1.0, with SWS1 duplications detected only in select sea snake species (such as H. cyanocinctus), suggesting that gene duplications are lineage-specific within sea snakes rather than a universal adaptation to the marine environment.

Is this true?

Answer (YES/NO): YES